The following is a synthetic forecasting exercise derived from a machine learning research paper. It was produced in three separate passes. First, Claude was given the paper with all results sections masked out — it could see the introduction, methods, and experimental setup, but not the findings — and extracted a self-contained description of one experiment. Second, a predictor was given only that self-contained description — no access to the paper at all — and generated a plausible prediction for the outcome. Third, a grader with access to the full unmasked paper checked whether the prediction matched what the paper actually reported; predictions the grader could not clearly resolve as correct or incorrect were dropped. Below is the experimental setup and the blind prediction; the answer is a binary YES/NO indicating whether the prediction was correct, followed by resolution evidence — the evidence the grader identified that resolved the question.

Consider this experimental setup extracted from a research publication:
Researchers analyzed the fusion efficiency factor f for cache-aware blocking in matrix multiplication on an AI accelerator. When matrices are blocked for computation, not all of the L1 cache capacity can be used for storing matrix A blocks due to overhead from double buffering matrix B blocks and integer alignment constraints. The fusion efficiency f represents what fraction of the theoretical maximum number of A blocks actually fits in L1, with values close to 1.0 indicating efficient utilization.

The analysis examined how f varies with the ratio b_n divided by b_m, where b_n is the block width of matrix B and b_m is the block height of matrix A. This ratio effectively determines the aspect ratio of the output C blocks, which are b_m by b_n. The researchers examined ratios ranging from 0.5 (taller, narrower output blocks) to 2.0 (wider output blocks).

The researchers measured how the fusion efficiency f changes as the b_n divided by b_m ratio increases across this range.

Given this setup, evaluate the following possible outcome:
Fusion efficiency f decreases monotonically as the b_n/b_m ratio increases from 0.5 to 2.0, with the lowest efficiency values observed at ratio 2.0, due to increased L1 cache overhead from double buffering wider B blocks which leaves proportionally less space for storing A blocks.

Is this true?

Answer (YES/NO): YES